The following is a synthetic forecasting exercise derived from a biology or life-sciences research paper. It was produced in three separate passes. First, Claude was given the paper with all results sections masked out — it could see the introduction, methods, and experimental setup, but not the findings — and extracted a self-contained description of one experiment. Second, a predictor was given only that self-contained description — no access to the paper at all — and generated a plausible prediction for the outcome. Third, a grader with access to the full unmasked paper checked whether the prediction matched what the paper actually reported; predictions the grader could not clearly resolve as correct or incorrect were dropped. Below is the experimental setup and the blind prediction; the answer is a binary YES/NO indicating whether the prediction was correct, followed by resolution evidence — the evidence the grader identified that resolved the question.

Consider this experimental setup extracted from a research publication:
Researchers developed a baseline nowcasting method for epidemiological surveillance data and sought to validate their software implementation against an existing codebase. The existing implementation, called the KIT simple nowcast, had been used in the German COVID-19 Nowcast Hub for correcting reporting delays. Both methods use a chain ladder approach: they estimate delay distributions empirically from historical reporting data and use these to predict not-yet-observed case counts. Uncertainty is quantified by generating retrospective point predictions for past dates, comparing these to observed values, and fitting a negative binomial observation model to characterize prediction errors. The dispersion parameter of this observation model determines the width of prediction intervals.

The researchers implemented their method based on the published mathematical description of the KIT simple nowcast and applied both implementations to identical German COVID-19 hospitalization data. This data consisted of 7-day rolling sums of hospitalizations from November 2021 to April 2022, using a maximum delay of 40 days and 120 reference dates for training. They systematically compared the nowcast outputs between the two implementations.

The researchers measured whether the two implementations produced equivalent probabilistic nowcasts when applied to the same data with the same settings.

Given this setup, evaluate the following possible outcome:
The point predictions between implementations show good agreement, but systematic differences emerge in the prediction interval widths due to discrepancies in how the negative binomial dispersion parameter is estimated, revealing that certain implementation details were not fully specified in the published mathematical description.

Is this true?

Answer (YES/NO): NO